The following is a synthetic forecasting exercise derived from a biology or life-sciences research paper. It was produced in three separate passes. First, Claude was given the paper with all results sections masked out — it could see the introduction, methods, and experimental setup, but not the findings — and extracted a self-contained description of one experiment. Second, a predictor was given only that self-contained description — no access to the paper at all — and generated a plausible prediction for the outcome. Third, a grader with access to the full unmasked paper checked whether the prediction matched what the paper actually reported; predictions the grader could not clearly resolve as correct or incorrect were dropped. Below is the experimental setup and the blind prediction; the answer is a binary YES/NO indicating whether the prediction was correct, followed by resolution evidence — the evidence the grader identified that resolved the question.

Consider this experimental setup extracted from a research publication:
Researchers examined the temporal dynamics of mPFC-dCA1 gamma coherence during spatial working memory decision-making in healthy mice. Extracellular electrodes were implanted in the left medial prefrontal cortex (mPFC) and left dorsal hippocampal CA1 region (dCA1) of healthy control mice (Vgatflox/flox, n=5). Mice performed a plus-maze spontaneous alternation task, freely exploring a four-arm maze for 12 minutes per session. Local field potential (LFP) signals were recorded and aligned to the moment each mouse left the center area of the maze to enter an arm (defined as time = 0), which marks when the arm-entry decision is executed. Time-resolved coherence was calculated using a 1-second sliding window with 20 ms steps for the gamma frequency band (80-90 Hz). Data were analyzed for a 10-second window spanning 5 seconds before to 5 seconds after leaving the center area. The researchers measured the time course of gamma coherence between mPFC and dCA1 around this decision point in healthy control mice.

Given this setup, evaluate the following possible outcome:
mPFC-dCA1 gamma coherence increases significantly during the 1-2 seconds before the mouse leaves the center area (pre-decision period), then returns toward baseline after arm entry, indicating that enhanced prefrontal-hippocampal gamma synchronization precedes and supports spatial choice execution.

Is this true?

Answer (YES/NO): NO